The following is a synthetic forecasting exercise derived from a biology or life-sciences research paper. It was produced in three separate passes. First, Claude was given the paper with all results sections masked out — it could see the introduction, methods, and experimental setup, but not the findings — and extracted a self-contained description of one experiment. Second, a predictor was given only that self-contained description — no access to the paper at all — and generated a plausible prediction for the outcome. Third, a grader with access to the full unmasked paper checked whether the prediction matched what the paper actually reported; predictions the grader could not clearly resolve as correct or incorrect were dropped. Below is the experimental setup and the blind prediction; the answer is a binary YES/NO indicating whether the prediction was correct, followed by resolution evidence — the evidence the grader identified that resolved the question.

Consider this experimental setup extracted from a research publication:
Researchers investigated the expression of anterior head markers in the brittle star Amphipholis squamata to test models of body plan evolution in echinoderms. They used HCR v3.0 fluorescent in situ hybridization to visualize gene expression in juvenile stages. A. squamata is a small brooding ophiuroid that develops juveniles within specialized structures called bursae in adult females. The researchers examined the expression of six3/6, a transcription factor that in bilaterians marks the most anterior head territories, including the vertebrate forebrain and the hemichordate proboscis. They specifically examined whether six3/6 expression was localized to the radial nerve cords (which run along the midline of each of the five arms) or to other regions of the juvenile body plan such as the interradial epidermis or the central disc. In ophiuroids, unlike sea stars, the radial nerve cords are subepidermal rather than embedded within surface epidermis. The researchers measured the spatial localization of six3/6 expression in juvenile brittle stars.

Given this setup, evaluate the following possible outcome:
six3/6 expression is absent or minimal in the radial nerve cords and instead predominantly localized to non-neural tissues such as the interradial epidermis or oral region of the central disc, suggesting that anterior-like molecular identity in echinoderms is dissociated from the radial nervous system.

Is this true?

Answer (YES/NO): NO